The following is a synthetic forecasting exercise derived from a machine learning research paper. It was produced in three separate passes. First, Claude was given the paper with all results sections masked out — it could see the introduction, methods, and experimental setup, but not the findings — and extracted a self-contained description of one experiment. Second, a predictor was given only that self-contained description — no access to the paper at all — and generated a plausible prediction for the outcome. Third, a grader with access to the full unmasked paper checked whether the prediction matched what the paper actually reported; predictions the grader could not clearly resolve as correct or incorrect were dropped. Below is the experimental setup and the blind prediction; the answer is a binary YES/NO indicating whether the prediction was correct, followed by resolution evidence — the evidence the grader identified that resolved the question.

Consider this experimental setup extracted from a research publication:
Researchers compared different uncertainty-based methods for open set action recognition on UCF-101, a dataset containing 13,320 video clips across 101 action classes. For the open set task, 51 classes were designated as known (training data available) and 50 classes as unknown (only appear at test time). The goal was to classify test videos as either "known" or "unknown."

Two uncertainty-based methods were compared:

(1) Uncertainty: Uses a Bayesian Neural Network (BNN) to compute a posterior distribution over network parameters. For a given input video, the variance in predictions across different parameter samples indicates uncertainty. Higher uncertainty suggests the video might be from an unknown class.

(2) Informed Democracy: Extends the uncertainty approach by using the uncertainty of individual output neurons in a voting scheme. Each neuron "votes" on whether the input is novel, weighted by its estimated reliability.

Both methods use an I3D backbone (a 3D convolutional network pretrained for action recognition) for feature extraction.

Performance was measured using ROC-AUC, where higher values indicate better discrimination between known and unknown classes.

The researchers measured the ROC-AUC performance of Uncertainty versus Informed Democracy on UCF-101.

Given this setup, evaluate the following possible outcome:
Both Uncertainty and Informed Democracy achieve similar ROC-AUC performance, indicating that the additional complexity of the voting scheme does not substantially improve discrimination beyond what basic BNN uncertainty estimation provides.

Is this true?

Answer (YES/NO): NO